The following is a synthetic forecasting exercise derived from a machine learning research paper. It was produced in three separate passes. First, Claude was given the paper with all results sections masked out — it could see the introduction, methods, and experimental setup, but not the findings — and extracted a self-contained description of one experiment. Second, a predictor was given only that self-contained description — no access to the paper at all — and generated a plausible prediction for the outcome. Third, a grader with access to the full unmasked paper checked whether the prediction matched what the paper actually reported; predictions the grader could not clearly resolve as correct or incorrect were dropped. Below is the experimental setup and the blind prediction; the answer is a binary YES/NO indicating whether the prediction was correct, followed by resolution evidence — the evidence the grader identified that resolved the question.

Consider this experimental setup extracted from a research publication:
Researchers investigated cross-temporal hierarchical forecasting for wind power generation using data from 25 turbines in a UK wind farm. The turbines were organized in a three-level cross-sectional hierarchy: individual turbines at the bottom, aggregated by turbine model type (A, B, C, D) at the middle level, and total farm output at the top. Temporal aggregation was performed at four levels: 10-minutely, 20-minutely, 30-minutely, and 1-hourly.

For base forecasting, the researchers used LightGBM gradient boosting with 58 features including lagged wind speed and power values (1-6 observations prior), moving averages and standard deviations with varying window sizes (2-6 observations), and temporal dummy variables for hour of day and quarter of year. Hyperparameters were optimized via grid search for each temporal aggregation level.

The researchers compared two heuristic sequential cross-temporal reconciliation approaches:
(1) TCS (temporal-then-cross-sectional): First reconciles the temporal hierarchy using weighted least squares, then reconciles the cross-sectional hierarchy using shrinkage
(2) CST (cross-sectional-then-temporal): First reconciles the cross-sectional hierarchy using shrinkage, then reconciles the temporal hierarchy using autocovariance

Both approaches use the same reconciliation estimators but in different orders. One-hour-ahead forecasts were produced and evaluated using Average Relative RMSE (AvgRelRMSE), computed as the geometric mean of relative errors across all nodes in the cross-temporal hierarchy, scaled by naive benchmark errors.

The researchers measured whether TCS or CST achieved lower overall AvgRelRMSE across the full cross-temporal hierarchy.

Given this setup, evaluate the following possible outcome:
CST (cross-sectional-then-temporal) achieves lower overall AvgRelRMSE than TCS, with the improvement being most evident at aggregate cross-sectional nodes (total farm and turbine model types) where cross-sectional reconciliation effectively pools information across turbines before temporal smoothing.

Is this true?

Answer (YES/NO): NO